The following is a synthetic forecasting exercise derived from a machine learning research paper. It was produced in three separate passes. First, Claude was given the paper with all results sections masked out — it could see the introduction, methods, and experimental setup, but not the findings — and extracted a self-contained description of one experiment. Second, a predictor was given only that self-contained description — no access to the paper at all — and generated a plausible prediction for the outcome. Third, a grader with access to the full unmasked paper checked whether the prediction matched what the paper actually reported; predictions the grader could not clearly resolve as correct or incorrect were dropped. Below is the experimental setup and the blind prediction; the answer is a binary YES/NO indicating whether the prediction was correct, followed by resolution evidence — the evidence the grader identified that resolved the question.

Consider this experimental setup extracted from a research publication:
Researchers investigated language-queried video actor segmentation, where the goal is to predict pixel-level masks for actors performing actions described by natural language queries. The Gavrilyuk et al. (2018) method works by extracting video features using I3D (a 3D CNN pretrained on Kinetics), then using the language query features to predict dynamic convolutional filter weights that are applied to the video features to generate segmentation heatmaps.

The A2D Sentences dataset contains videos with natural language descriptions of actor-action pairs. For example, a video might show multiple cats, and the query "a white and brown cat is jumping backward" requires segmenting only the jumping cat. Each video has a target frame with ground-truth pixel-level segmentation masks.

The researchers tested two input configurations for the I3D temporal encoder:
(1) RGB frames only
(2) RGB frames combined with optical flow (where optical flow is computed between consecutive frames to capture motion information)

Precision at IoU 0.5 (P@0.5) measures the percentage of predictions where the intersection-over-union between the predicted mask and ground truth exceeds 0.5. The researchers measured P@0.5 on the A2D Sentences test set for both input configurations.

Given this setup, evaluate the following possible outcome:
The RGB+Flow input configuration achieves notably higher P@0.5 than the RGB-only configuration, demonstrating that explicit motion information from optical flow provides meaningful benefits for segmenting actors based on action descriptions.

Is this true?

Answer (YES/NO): YES